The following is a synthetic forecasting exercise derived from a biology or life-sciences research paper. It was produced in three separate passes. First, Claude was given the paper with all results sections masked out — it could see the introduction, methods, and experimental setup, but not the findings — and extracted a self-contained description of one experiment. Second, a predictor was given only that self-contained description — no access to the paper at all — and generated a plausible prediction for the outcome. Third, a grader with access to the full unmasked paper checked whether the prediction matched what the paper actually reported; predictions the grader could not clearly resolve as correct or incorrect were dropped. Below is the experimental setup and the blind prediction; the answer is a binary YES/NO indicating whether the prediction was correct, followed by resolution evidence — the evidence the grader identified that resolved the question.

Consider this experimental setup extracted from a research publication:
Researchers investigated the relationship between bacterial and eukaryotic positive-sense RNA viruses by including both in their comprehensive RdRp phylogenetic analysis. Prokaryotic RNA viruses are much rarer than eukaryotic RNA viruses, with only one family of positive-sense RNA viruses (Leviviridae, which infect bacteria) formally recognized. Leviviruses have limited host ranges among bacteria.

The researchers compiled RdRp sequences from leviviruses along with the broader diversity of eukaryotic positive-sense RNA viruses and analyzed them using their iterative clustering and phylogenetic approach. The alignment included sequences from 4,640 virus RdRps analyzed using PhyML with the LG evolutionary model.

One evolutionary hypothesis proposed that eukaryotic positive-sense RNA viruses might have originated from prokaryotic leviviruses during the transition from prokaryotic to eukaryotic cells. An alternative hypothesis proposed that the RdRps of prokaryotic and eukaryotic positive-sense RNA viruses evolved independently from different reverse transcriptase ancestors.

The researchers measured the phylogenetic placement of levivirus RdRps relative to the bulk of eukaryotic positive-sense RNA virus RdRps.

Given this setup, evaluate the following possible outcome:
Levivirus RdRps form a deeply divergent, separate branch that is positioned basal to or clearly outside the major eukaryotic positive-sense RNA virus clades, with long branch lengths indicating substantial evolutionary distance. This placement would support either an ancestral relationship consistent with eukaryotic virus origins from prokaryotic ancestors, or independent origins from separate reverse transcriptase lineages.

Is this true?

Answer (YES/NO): NO